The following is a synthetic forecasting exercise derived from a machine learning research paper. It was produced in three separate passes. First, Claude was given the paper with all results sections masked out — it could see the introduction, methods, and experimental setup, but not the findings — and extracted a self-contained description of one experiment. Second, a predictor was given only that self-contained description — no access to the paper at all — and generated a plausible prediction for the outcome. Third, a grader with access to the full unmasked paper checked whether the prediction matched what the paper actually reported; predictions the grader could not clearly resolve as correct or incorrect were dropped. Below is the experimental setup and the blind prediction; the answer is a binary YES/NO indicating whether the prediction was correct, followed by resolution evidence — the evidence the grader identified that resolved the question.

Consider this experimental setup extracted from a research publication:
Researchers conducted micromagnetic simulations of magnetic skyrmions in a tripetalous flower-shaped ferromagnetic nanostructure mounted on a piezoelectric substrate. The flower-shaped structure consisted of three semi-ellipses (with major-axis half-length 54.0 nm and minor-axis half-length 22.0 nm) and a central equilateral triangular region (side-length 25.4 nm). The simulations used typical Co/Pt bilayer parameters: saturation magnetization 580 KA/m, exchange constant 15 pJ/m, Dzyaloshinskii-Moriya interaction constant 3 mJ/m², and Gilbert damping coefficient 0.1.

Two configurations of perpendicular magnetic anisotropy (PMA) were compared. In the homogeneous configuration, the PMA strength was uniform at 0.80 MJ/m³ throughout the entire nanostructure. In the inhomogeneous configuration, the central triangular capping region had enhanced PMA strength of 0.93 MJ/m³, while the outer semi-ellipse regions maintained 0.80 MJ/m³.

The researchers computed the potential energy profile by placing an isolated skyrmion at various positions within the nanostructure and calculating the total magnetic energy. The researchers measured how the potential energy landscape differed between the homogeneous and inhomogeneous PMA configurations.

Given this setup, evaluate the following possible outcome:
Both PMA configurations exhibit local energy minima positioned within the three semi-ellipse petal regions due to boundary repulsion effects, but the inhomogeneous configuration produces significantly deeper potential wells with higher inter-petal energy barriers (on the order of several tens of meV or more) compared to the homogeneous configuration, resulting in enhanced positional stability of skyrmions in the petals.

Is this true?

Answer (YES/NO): NO